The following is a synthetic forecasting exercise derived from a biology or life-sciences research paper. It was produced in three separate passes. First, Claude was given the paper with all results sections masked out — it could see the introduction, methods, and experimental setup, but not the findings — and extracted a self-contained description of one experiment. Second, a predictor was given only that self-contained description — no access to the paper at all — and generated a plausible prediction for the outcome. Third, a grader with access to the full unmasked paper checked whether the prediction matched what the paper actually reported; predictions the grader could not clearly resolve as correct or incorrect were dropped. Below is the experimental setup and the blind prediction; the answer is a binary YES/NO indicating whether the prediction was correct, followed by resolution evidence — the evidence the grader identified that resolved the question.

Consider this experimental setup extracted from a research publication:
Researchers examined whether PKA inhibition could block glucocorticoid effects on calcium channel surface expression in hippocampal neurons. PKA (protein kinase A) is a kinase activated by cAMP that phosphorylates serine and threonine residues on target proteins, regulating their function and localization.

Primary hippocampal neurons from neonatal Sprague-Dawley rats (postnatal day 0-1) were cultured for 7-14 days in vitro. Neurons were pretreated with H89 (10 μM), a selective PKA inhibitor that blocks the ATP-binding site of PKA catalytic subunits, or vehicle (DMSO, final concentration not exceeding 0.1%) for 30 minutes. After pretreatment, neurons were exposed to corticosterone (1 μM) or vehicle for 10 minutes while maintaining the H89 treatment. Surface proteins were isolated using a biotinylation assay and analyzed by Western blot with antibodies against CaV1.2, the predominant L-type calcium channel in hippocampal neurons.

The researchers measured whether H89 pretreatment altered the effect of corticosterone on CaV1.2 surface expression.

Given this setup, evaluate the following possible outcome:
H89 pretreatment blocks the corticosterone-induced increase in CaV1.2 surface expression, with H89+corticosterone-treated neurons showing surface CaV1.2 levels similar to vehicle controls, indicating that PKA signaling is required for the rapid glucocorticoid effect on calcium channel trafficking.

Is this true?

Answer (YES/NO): NO